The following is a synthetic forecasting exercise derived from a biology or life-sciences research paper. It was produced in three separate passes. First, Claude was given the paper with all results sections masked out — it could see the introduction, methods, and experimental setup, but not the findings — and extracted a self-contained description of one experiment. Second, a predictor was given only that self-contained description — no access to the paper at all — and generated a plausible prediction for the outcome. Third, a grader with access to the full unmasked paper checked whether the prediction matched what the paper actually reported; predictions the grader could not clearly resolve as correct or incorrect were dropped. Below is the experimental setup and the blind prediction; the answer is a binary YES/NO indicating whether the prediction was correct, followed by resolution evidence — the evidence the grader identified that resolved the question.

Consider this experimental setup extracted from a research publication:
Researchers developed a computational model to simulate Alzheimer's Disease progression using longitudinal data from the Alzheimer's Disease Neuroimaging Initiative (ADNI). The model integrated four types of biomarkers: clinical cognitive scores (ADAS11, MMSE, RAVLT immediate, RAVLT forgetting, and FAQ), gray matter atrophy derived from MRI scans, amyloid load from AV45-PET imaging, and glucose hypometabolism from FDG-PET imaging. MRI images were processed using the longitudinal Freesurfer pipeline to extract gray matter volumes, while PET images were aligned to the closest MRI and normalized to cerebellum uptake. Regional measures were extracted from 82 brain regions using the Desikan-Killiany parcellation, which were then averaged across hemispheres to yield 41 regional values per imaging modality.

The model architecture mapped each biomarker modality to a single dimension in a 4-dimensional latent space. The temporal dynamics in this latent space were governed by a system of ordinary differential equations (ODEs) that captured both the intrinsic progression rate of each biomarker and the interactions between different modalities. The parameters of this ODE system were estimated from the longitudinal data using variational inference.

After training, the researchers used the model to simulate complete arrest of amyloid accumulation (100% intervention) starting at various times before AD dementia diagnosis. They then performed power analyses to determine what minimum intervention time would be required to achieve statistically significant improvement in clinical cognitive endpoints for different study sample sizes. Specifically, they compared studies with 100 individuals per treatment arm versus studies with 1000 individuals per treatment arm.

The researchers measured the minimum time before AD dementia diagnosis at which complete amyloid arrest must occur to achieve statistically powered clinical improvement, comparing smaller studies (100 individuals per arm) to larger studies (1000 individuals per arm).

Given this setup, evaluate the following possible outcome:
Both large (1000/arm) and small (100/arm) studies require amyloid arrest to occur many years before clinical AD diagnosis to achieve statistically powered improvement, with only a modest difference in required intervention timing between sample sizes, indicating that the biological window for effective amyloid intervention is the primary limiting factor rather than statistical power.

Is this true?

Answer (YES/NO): NO